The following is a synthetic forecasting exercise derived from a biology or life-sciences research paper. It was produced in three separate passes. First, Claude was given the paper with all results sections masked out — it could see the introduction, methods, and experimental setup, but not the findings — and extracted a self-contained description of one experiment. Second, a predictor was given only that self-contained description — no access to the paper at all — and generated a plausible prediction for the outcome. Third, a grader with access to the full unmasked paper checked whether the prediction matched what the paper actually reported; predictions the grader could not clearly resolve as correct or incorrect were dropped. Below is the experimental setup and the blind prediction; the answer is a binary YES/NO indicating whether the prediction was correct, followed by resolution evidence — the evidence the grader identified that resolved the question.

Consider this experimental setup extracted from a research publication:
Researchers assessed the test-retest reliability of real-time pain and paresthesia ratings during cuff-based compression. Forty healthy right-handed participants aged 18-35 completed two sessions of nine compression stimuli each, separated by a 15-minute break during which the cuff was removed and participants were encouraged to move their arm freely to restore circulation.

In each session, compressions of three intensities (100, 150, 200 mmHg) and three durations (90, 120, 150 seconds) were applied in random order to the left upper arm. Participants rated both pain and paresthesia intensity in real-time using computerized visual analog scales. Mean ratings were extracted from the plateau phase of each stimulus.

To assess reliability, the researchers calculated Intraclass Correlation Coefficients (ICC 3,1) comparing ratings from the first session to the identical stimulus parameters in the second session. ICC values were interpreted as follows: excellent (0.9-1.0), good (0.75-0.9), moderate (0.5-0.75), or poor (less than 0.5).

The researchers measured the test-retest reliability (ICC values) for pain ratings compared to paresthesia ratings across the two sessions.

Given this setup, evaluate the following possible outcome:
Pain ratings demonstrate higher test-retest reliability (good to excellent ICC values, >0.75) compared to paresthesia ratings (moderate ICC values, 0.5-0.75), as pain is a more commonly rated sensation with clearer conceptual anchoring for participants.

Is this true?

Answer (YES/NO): NO